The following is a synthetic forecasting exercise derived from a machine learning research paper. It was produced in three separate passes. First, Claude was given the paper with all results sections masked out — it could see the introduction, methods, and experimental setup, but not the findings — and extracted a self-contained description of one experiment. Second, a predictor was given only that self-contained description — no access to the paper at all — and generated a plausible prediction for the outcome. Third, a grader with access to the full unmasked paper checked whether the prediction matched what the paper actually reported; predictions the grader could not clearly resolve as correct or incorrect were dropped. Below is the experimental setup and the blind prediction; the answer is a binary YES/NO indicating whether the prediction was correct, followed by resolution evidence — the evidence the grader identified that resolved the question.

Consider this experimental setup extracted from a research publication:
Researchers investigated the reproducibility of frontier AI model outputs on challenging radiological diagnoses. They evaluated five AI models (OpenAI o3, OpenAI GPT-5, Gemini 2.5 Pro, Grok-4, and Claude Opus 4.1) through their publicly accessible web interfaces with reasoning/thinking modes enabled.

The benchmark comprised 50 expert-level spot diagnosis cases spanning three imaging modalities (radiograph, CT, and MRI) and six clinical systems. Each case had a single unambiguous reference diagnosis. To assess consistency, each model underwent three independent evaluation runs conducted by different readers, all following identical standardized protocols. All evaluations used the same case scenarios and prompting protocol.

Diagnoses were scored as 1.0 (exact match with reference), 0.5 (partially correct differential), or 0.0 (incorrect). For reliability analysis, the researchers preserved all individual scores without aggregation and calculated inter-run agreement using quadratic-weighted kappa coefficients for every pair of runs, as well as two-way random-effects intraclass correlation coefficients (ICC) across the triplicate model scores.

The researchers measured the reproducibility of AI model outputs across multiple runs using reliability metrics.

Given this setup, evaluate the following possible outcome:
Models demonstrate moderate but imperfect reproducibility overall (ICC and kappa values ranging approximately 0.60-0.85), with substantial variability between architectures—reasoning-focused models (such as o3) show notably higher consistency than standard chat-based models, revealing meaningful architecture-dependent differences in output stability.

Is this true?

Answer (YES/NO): NO